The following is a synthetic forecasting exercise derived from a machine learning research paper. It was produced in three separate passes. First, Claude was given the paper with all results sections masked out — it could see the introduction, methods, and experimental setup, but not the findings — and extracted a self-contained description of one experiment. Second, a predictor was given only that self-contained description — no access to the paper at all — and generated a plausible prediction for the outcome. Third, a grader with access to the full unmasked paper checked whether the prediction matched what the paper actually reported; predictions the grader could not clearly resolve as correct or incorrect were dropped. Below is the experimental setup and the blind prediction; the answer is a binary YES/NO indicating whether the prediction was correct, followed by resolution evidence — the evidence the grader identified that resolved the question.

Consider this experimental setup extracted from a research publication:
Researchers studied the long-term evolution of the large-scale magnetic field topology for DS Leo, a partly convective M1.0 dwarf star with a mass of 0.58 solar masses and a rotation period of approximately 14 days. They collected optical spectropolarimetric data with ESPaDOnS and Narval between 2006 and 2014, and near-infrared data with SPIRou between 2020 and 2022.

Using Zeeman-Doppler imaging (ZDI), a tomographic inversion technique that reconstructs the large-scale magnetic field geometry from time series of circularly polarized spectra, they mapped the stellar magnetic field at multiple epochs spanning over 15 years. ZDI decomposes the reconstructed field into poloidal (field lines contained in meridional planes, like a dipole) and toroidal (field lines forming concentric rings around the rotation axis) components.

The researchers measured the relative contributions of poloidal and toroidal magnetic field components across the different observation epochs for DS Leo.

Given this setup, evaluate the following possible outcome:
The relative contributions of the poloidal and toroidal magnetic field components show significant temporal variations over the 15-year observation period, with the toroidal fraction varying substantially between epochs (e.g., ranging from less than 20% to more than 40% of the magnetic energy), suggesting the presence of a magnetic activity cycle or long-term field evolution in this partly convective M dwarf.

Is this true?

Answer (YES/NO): NO